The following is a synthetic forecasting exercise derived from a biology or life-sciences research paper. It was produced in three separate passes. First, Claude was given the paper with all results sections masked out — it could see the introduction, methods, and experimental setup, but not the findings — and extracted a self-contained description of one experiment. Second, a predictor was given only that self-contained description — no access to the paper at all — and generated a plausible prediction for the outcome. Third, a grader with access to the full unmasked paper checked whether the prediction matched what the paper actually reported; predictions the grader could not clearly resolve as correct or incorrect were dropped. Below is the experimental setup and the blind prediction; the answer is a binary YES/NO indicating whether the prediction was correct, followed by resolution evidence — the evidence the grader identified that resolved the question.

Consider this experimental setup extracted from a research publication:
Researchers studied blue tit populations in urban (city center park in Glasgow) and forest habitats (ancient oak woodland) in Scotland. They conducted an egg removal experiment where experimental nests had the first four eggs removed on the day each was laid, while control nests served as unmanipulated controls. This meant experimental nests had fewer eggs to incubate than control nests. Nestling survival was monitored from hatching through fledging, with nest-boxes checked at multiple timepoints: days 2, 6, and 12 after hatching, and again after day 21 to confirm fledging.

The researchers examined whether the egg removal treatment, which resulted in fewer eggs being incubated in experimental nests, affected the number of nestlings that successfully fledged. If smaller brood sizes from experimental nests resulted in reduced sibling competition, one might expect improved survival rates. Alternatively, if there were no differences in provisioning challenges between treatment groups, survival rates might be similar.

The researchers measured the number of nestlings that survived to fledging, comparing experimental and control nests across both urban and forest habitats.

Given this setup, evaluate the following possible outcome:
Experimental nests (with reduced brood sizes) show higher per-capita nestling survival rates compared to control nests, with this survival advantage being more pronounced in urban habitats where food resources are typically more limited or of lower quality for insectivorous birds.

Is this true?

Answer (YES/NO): YES